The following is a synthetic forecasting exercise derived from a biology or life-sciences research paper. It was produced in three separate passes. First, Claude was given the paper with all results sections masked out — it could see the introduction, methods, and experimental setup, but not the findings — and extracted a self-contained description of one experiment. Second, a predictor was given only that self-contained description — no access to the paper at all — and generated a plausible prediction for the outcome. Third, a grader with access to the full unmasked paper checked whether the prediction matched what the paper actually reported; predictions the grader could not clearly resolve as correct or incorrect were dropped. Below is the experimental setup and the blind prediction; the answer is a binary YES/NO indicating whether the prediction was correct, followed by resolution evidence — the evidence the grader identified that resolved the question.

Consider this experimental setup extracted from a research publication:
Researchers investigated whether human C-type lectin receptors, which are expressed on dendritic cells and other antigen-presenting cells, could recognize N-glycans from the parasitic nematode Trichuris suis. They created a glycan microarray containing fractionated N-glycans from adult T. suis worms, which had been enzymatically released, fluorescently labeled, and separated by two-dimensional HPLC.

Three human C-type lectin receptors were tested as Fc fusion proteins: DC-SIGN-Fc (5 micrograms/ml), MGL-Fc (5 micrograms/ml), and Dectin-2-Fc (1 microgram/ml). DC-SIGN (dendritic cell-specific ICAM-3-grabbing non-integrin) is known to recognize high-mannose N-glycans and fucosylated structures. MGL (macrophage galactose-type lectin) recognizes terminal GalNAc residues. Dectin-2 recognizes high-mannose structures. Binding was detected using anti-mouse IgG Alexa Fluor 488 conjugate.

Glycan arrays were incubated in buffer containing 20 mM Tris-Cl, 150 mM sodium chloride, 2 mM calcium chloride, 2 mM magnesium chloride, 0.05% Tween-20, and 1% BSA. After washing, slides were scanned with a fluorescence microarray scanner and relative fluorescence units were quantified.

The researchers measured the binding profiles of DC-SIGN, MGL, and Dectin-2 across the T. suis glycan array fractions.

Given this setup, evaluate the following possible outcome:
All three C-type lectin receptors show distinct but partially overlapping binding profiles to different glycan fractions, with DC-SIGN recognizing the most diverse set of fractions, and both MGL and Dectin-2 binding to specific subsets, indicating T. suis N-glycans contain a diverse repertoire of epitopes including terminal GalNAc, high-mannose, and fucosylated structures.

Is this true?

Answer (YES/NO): NO